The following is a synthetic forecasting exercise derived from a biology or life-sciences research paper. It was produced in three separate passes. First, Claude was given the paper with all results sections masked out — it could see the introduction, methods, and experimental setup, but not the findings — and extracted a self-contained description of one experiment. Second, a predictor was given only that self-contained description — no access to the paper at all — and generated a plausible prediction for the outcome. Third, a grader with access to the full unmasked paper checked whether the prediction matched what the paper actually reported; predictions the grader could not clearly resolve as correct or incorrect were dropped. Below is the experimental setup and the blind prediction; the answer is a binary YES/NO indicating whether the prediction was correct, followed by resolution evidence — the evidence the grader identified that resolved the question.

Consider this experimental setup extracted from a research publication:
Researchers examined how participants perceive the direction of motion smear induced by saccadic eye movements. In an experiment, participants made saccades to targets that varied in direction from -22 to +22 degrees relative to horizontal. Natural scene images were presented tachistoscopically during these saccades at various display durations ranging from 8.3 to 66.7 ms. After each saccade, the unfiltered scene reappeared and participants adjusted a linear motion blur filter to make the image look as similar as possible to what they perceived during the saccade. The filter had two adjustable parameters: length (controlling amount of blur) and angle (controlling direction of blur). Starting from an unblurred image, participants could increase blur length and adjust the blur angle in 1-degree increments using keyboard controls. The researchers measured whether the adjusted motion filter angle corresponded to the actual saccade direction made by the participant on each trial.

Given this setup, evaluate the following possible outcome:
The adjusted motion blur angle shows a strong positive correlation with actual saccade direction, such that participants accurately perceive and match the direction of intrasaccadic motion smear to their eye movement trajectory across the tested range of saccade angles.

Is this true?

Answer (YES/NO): NO